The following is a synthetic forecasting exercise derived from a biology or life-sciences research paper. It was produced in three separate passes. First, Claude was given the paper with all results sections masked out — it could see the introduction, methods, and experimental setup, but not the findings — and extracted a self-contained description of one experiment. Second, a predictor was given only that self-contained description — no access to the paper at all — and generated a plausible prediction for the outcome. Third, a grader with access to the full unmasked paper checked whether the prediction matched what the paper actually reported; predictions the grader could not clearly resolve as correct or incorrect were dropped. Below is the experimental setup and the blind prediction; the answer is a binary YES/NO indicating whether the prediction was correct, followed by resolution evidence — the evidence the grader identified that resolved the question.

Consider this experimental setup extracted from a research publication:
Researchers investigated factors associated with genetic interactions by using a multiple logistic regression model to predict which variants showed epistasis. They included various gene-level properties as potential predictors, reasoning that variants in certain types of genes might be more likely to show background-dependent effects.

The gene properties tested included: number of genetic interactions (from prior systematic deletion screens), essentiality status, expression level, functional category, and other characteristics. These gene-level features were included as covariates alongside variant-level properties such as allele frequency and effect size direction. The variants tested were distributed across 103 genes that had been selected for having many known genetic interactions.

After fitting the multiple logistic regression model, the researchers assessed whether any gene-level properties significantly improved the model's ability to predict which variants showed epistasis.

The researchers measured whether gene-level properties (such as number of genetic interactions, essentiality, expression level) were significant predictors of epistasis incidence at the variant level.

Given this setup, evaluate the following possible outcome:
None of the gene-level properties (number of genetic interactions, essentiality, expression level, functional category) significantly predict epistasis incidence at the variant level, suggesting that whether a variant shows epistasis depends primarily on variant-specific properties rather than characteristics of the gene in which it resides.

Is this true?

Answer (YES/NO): YES